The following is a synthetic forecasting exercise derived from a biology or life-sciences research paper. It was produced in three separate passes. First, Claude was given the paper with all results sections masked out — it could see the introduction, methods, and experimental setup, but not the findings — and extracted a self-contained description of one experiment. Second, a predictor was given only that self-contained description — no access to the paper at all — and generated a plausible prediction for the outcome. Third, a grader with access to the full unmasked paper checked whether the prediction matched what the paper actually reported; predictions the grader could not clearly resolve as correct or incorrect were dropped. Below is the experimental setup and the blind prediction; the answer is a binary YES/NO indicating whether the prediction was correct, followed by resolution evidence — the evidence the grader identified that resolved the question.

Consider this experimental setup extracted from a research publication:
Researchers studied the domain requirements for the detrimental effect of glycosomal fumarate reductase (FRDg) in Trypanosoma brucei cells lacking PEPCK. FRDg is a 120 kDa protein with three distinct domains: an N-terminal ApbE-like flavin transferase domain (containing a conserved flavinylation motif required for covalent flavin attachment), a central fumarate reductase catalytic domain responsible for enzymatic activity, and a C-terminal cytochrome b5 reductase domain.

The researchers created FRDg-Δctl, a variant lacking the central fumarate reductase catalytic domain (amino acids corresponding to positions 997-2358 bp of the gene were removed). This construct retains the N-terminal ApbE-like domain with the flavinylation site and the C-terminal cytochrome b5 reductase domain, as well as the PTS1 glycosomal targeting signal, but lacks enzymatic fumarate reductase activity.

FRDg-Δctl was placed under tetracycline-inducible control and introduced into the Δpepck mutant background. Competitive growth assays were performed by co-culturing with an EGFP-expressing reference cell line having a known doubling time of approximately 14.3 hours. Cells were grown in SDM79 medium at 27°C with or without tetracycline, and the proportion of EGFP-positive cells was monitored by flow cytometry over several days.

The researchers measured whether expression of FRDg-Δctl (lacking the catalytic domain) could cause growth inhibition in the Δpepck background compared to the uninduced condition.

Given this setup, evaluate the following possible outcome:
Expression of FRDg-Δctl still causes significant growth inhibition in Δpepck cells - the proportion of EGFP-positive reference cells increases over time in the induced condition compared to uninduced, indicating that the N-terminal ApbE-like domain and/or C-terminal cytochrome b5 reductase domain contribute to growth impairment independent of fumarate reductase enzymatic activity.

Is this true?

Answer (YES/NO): YES